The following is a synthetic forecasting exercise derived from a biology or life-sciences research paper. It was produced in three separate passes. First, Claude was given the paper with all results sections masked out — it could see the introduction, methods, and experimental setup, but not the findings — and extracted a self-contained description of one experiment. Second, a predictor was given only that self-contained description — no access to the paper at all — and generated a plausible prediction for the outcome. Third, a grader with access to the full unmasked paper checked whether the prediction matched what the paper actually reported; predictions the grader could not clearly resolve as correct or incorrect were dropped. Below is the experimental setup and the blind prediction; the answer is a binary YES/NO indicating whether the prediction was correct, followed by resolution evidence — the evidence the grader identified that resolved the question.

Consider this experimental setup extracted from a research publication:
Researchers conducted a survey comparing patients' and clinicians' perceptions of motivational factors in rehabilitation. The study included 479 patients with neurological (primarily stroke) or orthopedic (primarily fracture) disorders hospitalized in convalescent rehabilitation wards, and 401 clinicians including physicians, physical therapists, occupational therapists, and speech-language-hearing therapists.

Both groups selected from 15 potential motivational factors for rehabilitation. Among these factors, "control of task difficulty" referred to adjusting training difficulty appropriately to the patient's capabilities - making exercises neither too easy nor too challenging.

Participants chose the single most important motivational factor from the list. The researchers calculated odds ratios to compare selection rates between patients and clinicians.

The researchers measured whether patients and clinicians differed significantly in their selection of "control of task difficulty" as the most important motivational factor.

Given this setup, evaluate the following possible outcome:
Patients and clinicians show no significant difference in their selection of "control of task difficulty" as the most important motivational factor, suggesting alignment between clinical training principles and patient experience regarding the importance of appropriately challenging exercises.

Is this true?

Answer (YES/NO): NO